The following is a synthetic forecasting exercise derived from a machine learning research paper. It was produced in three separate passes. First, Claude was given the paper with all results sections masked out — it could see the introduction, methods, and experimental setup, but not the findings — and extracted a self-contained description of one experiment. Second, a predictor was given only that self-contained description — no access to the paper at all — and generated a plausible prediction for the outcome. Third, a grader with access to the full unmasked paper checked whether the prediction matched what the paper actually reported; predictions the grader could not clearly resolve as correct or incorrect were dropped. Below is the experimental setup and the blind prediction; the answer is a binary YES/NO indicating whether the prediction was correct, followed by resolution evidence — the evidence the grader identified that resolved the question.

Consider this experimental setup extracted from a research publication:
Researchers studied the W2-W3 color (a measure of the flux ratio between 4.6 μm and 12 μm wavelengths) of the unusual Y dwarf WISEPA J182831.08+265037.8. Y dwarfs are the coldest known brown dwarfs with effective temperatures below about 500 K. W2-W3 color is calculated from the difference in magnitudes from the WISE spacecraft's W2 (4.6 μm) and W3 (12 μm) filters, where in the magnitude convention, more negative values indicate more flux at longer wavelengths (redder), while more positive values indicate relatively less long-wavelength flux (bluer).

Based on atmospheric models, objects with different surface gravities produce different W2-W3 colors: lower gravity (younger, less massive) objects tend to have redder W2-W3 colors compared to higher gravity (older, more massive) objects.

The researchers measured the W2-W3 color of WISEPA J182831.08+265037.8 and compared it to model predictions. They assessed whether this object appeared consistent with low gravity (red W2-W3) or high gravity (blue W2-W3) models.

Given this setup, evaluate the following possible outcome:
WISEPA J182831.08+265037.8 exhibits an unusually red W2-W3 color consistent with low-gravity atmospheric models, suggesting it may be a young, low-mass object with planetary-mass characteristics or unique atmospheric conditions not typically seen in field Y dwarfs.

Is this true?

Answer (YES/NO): NO